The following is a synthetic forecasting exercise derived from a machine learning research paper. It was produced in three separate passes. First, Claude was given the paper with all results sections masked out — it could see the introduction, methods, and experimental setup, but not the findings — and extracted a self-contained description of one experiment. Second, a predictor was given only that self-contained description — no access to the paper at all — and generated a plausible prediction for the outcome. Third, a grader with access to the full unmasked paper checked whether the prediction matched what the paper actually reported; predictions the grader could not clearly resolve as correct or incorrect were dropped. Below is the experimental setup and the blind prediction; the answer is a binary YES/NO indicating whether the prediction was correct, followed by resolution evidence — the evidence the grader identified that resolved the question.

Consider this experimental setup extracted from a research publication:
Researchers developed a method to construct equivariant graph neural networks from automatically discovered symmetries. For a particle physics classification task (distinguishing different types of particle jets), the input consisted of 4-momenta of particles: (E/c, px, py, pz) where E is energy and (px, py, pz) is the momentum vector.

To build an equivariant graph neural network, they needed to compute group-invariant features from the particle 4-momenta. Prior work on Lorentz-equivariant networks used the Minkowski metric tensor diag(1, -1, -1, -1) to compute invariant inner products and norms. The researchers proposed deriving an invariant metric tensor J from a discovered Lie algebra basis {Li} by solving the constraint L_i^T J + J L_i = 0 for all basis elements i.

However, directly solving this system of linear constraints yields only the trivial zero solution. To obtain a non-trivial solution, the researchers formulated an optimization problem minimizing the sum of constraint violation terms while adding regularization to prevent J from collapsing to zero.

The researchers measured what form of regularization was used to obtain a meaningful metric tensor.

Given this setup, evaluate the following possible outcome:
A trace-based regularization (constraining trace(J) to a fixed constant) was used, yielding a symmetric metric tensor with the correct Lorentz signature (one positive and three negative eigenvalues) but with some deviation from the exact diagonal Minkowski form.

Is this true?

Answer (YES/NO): NO